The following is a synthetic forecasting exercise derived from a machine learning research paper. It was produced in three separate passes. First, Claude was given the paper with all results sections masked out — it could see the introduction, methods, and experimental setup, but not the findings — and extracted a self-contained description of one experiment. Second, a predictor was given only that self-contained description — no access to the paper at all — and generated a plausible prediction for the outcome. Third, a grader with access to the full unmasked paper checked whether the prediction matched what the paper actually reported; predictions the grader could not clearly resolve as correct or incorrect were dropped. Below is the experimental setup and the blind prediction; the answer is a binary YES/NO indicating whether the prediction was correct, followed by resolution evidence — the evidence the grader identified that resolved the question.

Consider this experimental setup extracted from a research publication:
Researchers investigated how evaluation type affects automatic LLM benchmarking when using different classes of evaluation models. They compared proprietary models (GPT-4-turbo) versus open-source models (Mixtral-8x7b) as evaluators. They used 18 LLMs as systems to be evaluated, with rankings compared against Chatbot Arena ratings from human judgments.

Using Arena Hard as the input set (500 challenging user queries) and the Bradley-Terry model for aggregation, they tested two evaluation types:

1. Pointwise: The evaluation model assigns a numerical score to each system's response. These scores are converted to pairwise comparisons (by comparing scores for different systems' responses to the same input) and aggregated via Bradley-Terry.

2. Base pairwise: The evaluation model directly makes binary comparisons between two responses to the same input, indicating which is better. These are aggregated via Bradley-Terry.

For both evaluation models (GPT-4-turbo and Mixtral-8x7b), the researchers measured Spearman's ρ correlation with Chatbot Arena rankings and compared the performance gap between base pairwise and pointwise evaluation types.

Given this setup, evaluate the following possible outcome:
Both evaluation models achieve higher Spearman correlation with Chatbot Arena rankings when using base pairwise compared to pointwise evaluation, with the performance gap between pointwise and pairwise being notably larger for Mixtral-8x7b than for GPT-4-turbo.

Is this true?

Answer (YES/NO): YES